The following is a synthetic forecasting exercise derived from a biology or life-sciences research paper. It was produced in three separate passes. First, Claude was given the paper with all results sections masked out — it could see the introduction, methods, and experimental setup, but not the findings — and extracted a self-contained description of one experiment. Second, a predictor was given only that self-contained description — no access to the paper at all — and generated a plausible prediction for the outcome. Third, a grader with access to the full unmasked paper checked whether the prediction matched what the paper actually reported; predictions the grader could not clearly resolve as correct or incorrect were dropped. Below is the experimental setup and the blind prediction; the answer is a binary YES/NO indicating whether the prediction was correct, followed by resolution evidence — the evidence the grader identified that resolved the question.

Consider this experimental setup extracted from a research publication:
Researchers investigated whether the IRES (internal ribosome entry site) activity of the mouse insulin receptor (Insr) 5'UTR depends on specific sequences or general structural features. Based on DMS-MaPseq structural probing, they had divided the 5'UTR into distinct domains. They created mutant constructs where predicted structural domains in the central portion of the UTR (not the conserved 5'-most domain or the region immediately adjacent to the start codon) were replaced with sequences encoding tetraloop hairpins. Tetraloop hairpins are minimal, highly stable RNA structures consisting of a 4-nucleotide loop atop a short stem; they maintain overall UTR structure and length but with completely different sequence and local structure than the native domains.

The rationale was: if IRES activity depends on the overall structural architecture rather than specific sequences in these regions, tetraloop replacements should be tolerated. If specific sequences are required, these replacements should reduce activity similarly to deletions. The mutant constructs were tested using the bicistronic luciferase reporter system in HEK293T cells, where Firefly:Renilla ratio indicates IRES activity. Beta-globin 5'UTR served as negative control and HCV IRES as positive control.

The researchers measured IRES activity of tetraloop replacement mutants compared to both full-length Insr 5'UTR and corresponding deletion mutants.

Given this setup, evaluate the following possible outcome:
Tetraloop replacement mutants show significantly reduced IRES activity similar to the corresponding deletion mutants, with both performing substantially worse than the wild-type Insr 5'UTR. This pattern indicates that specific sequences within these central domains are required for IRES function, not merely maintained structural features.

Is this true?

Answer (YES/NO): NO